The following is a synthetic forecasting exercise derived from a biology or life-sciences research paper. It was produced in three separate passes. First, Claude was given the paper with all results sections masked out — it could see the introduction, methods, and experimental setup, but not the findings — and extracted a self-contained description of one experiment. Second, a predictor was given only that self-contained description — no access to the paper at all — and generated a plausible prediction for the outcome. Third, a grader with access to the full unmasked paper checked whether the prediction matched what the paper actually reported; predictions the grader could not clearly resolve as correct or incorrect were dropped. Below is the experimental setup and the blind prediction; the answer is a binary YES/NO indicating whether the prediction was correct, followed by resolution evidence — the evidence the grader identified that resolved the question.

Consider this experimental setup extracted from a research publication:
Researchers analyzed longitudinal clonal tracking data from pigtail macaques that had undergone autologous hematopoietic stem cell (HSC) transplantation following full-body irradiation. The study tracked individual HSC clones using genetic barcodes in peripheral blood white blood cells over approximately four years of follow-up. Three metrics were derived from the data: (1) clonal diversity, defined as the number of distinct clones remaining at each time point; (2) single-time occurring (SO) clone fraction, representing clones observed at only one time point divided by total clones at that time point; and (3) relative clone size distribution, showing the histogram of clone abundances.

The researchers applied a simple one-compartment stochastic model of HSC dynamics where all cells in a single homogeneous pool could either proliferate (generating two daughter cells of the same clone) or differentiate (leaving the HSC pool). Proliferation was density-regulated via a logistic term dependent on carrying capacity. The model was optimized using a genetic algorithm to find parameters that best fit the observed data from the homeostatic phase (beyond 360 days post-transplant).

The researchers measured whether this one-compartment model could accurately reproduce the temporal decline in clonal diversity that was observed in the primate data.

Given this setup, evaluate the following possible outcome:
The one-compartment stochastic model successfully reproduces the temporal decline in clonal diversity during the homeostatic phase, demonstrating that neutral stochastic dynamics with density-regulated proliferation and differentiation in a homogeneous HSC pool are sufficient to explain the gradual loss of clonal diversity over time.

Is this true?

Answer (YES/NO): YES